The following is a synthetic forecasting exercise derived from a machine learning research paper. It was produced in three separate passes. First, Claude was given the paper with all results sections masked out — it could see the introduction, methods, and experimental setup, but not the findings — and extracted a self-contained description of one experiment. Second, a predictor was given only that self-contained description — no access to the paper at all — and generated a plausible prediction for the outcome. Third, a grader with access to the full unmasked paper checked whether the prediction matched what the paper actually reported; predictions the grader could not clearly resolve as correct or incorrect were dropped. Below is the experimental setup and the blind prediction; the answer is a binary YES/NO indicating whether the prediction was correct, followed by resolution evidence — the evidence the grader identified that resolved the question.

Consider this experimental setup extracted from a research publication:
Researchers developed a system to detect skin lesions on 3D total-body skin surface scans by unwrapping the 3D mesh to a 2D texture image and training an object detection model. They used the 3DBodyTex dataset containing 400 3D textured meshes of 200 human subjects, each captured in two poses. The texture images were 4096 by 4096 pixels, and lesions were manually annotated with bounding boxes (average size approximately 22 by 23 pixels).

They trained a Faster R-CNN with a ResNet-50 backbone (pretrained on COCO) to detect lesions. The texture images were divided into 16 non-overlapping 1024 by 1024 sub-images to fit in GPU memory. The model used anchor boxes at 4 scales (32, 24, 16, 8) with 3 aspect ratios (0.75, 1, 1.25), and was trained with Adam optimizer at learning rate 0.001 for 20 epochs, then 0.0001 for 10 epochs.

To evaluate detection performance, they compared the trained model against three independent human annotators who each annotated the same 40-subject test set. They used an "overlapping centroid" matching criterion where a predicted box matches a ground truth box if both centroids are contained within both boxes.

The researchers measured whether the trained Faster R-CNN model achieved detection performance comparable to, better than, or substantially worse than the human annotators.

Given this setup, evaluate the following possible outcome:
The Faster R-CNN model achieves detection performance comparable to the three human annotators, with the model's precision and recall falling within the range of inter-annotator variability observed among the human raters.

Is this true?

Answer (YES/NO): YES